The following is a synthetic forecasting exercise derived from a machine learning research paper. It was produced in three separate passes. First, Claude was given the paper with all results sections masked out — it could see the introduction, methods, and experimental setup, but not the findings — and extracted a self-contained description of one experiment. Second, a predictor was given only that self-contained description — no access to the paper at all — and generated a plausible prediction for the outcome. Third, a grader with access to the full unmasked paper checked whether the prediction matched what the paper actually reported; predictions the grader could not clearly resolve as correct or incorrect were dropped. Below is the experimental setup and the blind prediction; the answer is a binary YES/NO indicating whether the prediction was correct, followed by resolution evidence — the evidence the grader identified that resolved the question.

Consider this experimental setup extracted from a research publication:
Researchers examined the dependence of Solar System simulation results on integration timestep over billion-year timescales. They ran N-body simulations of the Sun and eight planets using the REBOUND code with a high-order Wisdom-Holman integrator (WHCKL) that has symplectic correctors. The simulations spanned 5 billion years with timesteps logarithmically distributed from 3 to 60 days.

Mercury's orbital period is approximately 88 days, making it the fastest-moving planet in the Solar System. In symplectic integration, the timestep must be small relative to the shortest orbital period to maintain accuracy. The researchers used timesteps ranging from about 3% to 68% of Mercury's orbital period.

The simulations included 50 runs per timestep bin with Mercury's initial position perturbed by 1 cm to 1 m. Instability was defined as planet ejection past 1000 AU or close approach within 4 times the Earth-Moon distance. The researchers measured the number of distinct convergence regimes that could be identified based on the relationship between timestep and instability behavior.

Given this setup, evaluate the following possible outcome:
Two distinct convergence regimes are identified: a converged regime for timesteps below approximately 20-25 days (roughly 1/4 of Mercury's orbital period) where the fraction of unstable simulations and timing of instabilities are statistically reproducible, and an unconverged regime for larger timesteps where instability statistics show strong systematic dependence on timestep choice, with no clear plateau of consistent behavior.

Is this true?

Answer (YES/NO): NO